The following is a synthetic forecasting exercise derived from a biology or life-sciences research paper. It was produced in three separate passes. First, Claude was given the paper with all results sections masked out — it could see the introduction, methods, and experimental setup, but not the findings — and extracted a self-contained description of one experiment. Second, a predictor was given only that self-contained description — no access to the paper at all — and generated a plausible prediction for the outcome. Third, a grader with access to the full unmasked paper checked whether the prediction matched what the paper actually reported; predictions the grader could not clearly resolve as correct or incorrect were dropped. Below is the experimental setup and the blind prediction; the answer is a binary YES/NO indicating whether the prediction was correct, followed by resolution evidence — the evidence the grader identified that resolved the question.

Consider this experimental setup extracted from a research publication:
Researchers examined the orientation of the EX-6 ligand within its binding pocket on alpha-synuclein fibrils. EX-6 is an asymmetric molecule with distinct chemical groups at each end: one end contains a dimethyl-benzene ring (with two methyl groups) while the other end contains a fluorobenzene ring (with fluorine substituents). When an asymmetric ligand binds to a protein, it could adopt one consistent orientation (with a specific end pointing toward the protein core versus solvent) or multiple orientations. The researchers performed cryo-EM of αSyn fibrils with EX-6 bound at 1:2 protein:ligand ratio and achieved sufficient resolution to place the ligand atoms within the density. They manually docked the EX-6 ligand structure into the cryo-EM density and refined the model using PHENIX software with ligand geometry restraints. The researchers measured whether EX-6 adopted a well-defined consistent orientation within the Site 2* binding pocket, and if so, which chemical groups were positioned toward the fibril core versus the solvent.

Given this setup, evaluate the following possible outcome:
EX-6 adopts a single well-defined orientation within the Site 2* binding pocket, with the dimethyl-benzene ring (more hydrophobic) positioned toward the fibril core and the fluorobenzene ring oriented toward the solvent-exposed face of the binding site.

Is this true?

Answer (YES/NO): YES